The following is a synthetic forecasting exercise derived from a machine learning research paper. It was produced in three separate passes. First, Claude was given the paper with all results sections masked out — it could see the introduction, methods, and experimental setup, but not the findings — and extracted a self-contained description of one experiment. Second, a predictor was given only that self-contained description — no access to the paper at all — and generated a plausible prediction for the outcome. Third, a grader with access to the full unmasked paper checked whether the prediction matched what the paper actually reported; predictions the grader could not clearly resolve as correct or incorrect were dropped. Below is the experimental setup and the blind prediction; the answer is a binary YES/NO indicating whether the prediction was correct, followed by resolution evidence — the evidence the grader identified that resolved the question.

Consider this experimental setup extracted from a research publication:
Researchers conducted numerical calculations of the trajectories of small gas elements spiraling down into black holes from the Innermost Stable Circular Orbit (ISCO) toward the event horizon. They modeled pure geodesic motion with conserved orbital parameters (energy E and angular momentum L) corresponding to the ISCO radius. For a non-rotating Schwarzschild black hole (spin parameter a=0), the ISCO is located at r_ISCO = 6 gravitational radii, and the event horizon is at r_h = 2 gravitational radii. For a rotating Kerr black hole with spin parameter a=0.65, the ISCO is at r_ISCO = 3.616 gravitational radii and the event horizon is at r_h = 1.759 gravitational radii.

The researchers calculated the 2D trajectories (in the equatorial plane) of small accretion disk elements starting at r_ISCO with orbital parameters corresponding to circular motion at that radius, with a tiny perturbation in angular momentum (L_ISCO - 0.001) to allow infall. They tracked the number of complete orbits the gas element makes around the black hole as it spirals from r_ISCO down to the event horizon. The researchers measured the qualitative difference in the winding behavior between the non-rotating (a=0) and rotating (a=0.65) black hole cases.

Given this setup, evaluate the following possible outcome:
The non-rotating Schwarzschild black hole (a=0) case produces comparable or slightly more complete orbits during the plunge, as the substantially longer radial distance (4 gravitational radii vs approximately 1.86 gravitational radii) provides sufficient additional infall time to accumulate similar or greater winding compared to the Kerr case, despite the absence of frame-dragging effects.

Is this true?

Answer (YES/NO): NO